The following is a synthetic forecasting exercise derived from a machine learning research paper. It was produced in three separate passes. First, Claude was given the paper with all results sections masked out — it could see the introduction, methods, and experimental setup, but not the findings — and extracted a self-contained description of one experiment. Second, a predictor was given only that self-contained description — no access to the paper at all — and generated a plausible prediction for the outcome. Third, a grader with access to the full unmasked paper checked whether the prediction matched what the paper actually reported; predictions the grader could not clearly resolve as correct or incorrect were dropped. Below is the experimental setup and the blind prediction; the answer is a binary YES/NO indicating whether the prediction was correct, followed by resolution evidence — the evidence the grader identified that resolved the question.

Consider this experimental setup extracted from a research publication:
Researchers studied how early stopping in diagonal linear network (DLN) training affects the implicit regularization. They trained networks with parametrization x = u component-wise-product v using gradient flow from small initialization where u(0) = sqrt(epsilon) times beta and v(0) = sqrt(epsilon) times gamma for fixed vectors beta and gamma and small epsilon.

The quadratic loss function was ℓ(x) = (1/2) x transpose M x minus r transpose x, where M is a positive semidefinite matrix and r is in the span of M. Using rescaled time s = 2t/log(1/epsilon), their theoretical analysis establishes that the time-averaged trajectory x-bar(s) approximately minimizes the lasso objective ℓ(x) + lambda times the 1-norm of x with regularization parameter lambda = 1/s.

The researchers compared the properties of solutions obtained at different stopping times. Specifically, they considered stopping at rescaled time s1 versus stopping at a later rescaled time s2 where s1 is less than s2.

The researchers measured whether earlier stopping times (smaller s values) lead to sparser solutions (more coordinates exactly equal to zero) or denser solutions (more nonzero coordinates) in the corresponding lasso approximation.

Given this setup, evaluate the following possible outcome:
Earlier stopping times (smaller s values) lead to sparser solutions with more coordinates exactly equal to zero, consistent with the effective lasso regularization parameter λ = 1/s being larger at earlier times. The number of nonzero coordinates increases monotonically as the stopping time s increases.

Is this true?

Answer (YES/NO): YES